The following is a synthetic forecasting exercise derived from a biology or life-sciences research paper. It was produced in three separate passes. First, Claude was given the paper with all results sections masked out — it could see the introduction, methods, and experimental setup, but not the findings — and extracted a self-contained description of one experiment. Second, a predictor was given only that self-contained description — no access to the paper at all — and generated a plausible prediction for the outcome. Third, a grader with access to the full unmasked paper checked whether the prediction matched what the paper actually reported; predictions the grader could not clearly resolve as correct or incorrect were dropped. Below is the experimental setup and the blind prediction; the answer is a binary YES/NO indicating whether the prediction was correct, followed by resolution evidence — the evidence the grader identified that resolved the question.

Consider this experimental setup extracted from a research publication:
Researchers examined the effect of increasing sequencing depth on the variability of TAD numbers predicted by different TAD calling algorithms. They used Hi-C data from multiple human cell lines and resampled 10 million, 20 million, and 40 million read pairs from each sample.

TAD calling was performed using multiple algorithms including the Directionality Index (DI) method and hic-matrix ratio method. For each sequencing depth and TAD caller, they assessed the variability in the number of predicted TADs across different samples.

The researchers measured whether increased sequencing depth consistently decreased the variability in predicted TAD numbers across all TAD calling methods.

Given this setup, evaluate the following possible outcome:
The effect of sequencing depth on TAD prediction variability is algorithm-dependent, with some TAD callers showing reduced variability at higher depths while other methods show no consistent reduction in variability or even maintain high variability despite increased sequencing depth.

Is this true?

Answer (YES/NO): YES